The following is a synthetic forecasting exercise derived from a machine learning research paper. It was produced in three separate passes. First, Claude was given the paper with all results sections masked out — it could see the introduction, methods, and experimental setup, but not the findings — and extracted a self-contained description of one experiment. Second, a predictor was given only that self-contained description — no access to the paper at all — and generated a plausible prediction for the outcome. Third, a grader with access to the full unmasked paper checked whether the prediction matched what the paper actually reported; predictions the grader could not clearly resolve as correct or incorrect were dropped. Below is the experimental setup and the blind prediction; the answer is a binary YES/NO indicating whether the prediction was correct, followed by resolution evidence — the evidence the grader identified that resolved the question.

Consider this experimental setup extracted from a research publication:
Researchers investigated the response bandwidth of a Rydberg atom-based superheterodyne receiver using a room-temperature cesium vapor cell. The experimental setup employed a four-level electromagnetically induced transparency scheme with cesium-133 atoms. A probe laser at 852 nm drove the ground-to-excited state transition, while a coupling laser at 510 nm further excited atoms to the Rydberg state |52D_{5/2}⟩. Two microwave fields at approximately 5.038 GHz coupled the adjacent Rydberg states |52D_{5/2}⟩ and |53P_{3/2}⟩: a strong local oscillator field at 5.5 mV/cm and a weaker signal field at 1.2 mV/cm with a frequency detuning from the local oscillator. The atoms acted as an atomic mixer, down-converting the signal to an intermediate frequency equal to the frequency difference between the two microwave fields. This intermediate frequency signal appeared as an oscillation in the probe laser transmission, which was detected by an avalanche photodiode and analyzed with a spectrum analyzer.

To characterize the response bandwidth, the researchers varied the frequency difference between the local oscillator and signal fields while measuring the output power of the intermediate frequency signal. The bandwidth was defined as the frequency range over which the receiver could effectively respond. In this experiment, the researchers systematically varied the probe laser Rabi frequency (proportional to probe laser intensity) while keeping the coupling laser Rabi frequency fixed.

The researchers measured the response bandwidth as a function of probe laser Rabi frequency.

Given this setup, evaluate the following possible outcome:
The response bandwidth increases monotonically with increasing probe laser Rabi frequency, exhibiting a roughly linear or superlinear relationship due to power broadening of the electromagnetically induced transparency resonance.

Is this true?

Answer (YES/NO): NO